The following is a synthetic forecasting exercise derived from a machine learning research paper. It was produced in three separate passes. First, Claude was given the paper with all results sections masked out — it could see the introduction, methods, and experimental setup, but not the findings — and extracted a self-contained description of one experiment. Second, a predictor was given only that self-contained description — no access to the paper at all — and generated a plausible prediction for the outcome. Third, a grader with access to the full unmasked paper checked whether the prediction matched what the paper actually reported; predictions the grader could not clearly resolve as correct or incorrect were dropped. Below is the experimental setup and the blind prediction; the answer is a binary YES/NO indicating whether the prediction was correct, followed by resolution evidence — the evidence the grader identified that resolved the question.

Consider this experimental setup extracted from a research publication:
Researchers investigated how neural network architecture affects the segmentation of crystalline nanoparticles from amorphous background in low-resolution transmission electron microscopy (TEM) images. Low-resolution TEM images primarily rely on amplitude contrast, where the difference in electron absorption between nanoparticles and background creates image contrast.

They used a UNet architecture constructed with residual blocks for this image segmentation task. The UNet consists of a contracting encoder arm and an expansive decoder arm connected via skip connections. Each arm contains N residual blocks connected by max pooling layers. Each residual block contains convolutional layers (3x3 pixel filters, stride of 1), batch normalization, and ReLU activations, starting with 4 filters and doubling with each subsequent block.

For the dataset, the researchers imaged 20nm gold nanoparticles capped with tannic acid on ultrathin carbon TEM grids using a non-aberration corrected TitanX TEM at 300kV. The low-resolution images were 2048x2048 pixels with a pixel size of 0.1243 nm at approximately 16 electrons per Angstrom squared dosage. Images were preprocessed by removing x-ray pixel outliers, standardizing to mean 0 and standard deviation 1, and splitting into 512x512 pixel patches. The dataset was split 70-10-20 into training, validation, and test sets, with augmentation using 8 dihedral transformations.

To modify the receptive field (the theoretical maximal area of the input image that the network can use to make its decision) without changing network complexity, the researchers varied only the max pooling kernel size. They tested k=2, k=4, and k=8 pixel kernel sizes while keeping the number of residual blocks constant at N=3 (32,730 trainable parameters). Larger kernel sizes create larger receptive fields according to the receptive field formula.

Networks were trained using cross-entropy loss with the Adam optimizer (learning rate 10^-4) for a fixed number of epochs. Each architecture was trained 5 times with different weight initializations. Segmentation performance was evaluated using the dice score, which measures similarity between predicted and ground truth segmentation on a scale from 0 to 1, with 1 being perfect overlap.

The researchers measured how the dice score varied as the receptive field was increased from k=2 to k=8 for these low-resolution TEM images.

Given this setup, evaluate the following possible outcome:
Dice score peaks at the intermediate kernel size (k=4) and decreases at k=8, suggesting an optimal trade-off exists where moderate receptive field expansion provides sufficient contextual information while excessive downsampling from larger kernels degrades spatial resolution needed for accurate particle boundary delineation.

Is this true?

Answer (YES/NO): NO